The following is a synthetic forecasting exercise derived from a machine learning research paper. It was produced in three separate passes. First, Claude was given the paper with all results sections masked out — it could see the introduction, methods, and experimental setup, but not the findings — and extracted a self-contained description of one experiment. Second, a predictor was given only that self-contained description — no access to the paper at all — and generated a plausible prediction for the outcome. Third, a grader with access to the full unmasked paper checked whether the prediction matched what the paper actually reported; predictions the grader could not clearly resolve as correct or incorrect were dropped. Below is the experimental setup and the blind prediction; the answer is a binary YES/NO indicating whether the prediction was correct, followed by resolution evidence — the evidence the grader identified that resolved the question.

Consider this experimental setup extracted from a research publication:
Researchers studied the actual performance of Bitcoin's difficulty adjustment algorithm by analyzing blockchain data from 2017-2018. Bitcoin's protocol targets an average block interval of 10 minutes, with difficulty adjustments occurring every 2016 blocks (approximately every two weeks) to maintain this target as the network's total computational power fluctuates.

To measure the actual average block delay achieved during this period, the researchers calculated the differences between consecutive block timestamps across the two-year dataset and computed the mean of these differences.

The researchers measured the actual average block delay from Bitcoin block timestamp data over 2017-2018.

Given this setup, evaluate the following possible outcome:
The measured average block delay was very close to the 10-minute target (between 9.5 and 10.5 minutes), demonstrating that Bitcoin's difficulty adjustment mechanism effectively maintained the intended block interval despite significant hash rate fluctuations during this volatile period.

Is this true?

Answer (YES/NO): YES